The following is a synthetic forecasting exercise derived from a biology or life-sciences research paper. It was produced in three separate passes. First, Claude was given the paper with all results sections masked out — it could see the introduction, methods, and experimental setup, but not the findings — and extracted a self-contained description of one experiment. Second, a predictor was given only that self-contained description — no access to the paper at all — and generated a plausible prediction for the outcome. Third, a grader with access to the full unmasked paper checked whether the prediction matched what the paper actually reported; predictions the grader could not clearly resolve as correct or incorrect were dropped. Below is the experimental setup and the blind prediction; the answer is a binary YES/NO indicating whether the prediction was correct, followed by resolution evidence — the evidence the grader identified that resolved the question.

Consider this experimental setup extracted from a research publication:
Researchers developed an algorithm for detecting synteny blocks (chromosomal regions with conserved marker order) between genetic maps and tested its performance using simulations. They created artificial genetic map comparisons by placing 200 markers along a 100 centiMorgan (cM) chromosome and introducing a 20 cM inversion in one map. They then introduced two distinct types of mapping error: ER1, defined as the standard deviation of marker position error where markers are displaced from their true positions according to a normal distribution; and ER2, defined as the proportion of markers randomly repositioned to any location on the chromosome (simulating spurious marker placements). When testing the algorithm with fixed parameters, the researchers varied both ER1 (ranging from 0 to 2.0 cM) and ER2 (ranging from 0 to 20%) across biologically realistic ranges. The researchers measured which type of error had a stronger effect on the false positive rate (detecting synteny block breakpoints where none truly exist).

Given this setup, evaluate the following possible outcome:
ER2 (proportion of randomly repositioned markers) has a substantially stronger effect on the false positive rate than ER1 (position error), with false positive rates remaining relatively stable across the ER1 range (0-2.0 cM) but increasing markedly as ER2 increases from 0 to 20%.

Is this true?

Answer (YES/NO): NO